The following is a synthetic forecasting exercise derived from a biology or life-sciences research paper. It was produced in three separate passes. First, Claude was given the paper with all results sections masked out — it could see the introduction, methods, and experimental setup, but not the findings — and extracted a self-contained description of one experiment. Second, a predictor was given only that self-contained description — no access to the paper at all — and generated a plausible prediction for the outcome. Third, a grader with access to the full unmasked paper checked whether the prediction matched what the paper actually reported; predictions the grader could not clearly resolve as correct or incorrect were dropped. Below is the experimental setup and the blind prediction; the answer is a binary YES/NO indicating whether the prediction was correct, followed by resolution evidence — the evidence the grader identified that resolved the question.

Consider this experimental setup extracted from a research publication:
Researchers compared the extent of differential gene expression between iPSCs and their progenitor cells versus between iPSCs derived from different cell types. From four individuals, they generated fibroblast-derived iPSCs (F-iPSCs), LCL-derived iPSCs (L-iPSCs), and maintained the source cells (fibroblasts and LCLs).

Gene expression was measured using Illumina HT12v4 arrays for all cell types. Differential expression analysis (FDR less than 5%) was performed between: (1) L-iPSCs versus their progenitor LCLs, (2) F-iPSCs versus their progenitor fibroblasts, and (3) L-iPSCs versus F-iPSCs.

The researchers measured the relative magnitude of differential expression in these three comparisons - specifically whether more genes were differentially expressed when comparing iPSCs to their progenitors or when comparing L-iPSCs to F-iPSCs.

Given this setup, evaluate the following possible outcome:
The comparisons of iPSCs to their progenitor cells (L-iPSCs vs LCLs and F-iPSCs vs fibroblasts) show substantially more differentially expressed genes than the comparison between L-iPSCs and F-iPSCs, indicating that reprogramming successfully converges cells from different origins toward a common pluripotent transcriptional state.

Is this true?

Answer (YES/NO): YES